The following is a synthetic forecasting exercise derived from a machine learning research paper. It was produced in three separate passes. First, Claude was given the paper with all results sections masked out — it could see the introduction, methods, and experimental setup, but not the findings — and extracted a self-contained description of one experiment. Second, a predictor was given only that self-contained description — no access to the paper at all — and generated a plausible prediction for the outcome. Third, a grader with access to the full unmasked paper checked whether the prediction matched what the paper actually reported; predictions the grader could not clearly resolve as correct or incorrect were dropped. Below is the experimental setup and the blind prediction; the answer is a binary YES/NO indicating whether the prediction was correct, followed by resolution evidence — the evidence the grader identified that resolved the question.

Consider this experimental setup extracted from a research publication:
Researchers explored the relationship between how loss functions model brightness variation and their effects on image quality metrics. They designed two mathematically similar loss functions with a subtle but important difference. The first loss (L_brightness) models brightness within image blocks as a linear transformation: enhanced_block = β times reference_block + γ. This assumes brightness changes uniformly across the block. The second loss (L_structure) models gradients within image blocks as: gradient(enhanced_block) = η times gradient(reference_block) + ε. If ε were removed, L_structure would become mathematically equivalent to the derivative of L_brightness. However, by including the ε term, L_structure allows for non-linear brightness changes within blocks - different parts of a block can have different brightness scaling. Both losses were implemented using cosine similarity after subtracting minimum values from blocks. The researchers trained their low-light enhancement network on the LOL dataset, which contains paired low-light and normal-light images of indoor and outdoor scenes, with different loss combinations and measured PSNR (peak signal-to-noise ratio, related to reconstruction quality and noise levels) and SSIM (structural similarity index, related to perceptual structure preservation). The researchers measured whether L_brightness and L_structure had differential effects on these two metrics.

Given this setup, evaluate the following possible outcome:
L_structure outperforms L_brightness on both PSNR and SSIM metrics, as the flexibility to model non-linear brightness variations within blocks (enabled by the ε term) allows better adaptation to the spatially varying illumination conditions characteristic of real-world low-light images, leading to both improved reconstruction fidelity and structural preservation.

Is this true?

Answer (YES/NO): NO